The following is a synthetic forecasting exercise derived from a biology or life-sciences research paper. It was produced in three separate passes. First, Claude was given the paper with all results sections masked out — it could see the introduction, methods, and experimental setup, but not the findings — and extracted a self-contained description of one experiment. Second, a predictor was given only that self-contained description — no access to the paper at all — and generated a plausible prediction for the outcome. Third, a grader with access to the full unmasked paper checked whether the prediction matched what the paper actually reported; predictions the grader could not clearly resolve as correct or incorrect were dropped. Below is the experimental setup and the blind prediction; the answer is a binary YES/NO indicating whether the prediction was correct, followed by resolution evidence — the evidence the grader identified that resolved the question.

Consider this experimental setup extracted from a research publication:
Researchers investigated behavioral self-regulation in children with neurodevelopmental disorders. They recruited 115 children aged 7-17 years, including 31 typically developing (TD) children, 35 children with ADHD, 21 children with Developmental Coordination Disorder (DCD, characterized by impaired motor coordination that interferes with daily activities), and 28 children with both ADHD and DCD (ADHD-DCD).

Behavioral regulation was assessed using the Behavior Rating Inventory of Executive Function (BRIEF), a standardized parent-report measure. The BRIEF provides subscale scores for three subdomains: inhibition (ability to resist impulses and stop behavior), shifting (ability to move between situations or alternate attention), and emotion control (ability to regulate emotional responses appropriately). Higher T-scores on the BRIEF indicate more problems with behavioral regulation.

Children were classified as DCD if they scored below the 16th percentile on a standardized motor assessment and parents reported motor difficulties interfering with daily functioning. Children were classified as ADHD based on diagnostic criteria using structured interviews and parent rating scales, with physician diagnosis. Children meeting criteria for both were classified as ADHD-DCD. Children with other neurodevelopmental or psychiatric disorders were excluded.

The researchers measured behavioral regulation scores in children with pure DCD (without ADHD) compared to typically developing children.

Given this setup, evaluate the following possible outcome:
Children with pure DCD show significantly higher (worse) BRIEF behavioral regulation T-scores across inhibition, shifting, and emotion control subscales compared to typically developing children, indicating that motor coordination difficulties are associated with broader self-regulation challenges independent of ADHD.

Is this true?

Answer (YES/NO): NO